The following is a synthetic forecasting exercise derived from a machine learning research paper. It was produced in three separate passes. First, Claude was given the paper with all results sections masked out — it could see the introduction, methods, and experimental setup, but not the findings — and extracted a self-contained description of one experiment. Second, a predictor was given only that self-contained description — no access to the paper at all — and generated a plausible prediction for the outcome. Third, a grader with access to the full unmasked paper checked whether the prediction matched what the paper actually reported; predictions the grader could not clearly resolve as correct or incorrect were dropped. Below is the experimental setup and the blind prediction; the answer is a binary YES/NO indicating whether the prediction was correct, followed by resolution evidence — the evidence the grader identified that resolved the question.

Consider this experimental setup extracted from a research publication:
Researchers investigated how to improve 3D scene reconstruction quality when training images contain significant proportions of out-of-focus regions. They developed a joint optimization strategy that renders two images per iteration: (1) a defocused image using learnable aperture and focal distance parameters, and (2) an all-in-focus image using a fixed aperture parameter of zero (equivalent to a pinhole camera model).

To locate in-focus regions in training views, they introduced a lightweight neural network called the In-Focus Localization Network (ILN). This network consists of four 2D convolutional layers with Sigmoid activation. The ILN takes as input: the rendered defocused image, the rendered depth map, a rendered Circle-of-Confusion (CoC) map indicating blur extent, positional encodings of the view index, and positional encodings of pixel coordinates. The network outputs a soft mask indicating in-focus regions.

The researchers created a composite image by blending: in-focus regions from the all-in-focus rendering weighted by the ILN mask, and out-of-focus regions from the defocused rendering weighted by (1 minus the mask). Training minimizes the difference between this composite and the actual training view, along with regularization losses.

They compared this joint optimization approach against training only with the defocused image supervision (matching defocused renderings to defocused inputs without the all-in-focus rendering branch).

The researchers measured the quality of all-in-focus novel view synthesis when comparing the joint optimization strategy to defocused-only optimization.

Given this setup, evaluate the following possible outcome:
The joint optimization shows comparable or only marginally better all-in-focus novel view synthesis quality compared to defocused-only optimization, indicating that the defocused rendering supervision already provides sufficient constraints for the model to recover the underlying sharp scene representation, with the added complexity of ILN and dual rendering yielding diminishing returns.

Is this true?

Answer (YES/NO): NO